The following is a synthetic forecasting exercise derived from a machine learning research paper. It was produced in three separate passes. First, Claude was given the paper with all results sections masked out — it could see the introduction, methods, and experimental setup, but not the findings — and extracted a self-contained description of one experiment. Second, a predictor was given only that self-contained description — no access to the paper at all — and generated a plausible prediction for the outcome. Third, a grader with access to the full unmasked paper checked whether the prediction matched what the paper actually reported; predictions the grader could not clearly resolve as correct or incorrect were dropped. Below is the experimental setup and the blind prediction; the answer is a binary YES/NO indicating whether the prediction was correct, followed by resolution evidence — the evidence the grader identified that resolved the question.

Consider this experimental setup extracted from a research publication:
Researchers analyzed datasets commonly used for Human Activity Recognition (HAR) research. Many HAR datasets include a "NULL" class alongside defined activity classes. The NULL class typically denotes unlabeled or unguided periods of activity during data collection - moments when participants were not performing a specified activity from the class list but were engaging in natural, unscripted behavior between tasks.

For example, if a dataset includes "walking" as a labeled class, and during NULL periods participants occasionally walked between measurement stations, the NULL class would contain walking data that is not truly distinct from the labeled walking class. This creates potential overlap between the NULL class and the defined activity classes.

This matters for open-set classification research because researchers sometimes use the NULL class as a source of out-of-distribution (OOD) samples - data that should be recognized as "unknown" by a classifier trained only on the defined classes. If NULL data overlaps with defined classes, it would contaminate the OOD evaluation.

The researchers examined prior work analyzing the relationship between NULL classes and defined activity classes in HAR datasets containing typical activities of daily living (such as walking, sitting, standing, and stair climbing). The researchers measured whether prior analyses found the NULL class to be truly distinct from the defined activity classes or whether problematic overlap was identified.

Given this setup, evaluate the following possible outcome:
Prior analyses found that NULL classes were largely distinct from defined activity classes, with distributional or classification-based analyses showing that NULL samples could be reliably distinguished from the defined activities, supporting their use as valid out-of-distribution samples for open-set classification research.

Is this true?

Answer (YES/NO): NO